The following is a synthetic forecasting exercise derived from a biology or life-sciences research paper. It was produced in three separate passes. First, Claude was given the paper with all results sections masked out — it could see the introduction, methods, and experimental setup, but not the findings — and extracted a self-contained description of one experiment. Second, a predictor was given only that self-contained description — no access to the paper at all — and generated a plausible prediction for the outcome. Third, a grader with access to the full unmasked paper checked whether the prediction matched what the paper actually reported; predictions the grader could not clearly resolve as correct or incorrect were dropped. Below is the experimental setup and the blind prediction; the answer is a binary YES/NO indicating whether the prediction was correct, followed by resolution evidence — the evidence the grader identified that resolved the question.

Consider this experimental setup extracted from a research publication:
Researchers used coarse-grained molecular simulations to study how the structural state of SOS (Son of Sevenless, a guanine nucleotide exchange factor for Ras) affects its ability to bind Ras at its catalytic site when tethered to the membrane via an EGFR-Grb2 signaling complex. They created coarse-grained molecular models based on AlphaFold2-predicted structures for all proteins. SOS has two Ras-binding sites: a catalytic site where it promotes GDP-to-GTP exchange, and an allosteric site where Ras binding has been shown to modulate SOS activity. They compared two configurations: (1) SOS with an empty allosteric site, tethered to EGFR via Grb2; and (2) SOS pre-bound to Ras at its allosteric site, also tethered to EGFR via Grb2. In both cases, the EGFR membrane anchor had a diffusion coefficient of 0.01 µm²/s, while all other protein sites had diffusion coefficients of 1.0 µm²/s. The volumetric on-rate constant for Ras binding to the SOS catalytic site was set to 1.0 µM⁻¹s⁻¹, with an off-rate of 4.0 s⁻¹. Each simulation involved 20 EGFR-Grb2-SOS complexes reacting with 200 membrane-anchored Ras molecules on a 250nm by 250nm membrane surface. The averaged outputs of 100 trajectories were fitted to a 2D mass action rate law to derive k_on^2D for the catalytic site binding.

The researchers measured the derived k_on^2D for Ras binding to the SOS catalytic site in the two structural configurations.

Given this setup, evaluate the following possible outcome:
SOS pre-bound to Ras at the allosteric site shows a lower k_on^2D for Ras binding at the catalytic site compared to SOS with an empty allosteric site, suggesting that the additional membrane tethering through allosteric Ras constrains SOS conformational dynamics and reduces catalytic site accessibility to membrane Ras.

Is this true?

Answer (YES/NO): NO